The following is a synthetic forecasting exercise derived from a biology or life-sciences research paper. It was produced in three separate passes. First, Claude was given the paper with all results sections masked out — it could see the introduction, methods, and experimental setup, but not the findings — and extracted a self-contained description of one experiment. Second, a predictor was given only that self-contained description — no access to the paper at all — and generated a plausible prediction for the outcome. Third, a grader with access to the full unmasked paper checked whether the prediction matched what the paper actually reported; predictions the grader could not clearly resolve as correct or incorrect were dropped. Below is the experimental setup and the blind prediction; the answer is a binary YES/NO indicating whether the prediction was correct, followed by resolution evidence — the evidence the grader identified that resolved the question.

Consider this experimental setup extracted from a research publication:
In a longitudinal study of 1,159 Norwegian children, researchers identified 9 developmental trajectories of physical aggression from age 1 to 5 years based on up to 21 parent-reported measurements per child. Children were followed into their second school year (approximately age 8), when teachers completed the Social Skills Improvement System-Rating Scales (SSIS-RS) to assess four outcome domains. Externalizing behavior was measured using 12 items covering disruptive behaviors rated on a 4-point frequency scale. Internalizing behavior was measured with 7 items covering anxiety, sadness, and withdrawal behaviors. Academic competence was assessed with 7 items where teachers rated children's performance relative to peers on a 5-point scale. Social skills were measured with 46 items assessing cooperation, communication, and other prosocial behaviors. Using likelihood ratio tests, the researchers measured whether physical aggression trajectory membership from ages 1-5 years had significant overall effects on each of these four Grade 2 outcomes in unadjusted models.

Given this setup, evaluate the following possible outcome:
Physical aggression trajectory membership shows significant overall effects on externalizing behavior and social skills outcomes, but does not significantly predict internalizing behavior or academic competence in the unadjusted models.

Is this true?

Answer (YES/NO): NO